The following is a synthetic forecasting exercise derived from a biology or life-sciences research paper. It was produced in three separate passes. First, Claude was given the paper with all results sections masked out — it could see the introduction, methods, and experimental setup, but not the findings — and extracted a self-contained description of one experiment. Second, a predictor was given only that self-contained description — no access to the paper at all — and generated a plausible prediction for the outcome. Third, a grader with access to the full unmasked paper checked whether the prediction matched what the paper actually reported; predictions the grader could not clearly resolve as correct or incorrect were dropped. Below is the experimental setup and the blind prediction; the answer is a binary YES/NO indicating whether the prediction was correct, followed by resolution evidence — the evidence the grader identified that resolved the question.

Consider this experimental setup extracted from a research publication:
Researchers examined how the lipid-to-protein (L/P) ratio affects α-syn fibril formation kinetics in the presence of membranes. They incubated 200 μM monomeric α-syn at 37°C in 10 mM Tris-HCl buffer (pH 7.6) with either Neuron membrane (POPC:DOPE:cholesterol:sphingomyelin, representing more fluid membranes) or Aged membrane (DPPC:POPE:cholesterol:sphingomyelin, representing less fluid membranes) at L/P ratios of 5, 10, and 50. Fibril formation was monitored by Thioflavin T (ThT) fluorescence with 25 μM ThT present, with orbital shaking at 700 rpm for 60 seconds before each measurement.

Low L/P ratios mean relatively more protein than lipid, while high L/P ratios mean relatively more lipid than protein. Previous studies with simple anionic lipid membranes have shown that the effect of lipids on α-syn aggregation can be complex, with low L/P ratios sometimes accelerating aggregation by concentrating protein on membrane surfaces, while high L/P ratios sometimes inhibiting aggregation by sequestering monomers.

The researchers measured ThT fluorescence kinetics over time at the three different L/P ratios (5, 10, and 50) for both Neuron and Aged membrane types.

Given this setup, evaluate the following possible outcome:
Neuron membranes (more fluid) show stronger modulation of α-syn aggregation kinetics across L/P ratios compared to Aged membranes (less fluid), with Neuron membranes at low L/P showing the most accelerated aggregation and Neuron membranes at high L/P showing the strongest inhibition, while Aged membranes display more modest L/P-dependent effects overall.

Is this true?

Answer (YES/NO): NO